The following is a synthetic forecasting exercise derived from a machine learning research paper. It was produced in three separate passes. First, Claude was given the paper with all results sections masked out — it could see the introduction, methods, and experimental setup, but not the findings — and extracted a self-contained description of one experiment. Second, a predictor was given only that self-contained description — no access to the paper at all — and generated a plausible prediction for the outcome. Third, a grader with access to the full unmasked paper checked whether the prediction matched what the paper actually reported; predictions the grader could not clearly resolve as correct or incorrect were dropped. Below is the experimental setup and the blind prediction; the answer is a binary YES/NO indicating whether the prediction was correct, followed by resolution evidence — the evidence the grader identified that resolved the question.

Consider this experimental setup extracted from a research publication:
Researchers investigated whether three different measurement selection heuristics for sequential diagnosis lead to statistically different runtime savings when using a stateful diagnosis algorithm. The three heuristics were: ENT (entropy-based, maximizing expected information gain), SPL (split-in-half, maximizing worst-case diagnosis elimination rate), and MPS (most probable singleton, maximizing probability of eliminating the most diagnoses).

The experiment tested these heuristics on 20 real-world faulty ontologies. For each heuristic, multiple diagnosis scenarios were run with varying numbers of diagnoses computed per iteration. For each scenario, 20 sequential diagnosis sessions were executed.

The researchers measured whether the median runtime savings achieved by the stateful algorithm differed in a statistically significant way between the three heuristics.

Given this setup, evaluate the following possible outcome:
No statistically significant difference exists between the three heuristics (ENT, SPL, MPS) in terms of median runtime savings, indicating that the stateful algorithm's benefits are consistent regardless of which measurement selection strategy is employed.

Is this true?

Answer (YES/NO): YES